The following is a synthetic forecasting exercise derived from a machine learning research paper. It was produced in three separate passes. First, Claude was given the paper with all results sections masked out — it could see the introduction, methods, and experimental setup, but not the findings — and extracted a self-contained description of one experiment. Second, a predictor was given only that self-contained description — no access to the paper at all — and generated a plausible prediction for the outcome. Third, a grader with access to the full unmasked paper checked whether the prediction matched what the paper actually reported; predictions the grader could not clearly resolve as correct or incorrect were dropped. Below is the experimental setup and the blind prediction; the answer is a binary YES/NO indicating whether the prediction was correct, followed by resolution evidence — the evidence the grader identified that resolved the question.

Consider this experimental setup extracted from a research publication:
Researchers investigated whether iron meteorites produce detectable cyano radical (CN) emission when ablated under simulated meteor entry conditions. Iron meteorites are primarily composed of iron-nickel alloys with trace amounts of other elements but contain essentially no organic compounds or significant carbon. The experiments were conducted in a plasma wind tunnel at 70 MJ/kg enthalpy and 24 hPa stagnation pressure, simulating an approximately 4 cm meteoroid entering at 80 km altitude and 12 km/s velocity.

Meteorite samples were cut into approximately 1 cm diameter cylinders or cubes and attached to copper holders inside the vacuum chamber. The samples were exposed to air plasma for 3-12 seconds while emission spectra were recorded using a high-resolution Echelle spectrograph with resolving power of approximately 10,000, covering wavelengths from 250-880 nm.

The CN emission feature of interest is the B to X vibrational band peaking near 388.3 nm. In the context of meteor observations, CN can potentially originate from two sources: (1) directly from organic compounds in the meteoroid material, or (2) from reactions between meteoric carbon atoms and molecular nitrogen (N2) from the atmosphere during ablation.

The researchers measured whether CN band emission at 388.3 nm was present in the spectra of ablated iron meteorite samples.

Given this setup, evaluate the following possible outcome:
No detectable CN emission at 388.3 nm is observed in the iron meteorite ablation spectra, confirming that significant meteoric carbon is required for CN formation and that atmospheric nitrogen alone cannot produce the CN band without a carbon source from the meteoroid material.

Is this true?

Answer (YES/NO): YES